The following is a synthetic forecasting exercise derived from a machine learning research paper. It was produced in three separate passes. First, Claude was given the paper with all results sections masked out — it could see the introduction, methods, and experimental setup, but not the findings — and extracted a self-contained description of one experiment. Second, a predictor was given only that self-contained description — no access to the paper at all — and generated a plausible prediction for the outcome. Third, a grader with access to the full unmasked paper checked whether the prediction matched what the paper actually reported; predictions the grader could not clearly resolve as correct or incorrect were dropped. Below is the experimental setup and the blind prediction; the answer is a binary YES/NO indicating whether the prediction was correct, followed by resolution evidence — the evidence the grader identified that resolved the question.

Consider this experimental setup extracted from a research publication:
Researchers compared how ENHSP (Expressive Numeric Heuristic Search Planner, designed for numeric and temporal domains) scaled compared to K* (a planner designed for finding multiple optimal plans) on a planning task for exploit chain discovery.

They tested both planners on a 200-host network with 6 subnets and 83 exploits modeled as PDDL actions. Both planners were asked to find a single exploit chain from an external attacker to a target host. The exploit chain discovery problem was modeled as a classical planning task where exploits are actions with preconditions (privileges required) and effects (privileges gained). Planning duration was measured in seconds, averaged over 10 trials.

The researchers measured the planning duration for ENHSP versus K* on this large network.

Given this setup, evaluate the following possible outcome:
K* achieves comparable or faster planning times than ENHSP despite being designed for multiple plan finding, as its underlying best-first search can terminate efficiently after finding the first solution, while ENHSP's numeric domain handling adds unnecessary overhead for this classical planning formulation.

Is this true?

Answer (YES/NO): YES